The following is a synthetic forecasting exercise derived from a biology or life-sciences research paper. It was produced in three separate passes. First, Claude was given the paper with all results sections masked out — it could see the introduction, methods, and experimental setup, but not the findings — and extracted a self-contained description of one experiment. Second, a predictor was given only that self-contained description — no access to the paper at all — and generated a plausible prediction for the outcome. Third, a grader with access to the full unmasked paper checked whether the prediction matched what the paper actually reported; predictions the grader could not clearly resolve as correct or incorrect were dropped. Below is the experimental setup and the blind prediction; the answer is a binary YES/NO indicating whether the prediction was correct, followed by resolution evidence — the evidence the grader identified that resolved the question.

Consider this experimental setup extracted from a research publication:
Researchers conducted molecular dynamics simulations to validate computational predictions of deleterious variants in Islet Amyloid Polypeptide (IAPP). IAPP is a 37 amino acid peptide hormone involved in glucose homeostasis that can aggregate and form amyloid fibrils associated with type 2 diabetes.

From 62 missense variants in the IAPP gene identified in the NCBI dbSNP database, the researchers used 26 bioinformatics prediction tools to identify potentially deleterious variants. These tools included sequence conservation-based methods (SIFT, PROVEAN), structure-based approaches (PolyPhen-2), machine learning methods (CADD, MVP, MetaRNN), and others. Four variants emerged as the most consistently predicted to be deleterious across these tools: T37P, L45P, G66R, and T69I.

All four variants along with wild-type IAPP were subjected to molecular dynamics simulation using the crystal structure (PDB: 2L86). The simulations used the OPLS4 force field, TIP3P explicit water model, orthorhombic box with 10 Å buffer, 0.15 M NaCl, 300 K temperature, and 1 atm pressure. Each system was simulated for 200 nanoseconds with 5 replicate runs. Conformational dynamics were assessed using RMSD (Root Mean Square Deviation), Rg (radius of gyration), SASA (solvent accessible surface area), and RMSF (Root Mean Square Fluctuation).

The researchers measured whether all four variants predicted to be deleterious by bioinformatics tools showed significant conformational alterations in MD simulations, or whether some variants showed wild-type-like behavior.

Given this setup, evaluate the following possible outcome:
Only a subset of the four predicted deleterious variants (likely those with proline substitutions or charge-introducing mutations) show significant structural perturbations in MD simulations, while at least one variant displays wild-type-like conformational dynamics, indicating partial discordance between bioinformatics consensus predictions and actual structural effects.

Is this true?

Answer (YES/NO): YES